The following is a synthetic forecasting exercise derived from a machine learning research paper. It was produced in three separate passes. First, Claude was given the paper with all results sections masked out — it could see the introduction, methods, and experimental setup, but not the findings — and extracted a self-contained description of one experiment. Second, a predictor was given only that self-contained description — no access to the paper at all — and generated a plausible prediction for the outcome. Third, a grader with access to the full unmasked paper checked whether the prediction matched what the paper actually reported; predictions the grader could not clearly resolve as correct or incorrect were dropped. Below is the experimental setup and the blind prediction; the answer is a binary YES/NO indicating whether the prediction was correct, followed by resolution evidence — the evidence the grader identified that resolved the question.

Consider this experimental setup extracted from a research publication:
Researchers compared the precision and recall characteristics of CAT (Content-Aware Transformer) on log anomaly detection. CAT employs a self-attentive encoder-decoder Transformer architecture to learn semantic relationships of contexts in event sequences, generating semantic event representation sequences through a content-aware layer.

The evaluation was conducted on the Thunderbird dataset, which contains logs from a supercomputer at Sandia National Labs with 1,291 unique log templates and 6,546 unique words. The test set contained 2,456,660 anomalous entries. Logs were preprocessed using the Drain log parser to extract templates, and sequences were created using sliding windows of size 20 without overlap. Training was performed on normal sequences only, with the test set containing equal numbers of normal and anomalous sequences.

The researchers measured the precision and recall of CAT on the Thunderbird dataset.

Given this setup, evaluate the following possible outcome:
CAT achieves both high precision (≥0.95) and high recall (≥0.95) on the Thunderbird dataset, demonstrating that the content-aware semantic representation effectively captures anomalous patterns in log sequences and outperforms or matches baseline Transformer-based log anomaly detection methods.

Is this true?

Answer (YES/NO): NO